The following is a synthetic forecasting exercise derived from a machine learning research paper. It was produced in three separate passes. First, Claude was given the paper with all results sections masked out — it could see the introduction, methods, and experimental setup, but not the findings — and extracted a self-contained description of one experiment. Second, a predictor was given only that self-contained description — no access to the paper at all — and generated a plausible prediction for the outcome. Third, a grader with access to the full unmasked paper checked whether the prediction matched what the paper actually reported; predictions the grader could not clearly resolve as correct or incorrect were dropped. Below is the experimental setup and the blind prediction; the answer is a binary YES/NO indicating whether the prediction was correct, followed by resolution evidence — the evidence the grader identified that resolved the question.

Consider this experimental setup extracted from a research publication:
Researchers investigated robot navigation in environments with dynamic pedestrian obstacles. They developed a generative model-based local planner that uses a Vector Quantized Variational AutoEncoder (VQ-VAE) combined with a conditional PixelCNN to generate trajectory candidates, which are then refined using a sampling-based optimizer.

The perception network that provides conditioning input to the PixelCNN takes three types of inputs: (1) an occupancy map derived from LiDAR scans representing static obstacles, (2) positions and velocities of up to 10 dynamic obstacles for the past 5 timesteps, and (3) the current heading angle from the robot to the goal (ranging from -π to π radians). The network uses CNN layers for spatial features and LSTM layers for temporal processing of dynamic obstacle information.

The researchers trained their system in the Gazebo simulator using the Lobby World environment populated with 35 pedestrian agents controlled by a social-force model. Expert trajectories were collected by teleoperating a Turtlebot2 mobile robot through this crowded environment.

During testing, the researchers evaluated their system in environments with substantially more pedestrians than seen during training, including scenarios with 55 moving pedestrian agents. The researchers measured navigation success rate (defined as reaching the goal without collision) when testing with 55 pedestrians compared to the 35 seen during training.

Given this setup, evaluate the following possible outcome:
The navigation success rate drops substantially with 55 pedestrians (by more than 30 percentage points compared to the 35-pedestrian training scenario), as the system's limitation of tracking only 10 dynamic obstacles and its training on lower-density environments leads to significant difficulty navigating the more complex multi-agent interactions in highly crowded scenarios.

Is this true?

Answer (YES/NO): NO